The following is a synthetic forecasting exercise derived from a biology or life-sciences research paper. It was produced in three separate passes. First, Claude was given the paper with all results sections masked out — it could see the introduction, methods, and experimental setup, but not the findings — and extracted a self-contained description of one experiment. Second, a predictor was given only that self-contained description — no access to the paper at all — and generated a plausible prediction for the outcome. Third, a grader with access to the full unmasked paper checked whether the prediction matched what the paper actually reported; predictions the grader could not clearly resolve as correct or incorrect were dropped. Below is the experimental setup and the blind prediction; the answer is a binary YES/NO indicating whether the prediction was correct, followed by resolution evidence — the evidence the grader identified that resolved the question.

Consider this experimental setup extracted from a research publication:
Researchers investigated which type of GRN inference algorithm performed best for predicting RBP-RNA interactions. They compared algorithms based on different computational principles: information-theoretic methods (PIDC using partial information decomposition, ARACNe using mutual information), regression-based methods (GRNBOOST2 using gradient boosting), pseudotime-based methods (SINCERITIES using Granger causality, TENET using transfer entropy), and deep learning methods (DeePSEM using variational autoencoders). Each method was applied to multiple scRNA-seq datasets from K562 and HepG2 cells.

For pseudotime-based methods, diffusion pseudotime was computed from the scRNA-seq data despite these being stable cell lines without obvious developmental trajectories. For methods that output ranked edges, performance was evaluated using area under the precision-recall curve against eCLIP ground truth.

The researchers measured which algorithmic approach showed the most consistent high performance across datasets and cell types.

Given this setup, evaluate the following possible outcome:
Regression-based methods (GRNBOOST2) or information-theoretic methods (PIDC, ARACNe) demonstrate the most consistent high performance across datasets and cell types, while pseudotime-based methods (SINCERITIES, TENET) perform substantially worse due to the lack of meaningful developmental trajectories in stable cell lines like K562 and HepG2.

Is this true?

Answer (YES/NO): NO